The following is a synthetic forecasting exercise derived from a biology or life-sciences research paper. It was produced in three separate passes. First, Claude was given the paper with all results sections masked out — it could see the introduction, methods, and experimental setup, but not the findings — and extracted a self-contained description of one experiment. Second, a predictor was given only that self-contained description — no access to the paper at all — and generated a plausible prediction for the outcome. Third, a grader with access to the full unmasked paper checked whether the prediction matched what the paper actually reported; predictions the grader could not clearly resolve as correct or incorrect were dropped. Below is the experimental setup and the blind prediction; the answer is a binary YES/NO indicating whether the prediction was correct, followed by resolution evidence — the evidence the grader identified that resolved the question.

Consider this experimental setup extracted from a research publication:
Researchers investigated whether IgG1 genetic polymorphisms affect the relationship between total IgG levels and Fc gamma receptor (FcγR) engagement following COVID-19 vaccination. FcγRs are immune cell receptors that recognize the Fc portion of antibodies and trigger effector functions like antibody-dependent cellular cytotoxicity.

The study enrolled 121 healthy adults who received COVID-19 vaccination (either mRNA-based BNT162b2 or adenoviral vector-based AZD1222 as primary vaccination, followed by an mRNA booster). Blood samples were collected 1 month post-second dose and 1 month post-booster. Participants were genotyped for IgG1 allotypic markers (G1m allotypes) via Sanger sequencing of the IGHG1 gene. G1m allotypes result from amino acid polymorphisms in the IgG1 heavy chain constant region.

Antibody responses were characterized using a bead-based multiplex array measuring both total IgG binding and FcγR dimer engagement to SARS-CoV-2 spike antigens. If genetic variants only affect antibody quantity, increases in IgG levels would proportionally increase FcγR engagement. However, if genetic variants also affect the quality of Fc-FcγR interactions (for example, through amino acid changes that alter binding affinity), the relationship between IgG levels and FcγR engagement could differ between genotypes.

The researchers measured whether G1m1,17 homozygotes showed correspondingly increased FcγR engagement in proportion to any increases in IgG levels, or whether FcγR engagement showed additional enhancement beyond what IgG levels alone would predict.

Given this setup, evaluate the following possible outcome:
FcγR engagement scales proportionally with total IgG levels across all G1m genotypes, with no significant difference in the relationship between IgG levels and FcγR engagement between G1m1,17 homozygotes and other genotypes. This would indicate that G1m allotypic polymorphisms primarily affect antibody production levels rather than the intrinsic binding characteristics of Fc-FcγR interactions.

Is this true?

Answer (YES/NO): NO